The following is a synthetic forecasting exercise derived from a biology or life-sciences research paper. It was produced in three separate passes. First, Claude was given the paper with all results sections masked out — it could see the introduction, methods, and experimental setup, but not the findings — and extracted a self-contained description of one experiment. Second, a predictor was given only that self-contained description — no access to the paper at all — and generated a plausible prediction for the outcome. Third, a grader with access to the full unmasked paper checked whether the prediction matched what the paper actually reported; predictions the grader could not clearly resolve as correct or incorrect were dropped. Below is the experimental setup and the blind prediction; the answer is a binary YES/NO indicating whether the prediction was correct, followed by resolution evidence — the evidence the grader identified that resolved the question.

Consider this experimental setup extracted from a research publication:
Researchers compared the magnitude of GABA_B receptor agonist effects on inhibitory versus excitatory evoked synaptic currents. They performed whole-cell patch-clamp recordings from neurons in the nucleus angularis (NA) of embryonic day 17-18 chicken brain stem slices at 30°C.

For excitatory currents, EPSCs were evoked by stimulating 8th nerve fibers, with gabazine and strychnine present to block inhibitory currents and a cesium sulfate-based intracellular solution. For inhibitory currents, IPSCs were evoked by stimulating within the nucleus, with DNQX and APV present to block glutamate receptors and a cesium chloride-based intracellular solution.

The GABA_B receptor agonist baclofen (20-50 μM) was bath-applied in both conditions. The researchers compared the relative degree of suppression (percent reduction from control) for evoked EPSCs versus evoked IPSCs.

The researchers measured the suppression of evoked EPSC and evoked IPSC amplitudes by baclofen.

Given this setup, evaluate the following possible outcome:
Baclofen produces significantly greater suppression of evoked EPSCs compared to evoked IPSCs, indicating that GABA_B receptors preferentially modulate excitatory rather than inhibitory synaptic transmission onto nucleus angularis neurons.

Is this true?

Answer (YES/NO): NO